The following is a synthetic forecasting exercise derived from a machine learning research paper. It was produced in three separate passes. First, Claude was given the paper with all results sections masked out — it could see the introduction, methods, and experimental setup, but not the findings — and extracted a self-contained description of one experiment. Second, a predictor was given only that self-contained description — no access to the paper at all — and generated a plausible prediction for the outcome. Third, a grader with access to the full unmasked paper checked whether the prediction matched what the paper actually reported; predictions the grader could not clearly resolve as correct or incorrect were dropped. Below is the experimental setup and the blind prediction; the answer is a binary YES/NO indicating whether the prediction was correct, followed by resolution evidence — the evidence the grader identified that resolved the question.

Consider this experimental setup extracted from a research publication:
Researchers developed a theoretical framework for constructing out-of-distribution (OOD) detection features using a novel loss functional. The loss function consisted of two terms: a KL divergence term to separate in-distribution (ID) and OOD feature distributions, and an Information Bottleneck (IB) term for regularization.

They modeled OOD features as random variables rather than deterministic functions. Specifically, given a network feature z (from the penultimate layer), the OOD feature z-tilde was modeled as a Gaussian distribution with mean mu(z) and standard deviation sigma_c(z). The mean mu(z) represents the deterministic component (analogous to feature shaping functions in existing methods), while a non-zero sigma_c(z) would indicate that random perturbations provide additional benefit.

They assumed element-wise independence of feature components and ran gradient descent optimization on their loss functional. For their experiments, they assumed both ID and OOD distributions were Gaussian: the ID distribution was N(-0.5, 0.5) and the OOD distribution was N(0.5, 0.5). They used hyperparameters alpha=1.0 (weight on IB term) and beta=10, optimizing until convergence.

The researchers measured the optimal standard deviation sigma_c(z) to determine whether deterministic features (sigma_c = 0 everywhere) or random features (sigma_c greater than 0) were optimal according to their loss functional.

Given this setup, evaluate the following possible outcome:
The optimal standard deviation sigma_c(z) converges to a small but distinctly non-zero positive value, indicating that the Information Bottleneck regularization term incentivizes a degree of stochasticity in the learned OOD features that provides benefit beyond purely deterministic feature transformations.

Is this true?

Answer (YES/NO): YES